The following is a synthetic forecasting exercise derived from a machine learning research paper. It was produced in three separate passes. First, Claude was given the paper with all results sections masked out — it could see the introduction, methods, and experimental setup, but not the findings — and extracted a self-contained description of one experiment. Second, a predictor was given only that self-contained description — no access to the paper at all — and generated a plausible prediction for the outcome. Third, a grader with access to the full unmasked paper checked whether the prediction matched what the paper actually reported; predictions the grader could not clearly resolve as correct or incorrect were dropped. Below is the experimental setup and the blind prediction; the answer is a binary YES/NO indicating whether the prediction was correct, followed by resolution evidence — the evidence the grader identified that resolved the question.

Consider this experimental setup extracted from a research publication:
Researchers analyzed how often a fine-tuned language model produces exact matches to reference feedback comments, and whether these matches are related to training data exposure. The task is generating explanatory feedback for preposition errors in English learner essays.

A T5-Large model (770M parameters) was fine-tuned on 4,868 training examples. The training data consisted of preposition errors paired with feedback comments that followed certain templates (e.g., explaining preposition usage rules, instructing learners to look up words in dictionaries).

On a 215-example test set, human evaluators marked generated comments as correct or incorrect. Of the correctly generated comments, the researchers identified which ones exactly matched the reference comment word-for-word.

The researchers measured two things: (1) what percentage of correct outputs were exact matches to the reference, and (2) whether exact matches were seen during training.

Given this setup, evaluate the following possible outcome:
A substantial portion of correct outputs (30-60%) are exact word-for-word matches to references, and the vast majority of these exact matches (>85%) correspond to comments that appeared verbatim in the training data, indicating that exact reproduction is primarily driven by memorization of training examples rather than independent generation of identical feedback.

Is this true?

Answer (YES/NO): YES